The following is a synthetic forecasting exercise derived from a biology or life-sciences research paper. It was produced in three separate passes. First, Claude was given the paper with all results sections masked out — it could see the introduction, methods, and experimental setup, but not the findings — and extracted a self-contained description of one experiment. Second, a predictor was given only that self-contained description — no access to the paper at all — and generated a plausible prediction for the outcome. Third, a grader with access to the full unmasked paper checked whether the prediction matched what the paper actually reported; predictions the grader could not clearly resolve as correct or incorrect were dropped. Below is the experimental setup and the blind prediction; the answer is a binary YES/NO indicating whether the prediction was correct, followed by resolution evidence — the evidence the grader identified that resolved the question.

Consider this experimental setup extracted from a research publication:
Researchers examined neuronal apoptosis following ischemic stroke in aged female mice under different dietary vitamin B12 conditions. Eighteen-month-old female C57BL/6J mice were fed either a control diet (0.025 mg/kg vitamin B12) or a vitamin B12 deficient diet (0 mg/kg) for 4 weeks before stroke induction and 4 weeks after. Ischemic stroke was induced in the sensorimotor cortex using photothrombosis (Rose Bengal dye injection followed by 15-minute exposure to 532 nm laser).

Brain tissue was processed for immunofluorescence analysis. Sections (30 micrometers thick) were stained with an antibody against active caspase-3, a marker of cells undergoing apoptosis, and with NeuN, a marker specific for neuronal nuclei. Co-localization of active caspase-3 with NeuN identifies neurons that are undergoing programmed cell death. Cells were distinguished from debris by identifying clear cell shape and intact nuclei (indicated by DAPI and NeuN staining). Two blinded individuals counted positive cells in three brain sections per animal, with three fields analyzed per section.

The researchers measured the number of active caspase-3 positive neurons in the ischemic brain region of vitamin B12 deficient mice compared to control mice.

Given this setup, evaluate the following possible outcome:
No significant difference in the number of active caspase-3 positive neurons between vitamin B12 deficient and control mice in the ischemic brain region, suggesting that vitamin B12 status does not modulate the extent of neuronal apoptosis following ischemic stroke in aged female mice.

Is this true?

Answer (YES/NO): NO